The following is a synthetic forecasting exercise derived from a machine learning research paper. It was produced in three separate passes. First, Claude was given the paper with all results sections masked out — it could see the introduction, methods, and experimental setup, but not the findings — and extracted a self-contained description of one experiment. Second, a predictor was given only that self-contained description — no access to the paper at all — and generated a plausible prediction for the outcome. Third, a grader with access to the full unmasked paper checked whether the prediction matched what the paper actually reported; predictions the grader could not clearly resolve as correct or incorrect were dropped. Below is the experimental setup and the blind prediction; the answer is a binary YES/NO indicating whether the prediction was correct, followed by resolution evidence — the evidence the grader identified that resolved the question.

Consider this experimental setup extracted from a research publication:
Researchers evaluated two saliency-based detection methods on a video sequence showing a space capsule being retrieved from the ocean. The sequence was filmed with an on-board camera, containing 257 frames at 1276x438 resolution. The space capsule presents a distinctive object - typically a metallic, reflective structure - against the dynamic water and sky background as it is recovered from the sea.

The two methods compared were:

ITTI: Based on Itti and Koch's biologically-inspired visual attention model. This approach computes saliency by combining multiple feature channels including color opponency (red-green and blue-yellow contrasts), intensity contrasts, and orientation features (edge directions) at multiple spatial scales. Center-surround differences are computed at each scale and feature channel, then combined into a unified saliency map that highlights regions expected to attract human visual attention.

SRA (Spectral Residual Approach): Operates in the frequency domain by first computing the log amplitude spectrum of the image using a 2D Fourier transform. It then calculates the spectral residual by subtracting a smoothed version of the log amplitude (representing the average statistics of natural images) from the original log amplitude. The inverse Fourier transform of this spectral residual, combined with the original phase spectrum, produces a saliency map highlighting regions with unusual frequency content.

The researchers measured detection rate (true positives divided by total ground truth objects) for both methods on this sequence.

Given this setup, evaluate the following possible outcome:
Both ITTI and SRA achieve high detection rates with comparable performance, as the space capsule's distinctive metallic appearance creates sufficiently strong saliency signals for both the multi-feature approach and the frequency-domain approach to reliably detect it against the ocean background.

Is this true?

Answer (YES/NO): NO